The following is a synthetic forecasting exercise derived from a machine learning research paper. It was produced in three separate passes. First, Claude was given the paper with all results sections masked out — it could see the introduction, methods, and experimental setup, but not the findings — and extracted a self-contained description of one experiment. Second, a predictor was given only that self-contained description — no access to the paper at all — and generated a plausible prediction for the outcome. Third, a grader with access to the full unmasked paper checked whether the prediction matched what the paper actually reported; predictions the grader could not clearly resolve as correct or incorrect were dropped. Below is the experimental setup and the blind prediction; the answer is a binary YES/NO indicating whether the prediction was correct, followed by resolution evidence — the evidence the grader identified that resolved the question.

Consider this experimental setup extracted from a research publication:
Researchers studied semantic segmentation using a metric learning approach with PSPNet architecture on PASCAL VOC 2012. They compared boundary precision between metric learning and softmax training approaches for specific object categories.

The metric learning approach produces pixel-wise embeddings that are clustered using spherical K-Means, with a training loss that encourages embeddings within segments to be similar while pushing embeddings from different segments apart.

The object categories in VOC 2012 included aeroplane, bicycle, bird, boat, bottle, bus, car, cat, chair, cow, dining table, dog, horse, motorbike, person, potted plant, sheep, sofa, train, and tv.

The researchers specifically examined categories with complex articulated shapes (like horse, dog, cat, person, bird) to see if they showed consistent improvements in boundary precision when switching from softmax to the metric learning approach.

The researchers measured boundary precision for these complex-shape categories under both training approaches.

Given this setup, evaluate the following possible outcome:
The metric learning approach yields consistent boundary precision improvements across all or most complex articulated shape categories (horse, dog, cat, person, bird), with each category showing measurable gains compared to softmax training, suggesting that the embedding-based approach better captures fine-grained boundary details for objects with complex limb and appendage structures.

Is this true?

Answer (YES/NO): NO